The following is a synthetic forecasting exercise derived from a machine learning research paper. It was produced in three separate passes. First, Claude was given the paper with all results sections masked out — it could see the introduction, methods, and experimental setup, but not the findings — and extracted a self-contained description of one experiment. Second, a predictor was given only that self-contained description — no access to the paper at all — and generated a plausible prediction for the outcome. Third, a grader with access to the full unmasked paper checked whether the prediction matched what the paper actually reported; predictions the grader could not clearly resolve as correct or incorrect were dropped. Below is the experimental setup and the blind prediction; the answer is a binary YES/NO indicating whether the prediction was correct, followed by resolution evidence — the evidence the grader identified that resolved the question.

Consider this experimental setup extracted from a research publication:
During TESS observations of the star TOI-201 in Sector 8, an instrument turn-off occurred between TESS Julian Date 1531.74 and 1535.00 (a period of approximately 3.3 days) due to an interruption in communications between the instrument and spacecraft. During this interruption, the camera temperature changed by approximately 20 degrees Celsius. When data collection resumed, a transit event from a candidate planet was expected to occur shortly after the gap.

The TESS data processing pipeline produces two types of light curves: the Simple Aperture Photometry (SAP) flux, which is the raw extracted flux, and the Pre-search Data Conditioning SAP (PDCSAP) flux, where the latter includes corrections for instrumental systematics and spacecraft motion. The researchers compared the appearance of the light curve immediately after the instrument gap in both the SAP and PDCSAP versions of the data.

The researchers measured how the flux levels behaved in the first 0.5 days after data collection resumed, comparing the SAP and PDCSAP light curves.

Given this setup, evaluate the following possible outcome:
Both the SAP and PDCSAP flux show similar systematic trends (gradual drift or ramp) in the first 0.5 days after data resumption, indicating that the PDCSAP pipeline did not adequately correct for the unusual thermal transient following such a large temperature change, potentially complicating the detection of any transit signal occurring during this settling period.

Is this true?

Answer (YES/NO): NO